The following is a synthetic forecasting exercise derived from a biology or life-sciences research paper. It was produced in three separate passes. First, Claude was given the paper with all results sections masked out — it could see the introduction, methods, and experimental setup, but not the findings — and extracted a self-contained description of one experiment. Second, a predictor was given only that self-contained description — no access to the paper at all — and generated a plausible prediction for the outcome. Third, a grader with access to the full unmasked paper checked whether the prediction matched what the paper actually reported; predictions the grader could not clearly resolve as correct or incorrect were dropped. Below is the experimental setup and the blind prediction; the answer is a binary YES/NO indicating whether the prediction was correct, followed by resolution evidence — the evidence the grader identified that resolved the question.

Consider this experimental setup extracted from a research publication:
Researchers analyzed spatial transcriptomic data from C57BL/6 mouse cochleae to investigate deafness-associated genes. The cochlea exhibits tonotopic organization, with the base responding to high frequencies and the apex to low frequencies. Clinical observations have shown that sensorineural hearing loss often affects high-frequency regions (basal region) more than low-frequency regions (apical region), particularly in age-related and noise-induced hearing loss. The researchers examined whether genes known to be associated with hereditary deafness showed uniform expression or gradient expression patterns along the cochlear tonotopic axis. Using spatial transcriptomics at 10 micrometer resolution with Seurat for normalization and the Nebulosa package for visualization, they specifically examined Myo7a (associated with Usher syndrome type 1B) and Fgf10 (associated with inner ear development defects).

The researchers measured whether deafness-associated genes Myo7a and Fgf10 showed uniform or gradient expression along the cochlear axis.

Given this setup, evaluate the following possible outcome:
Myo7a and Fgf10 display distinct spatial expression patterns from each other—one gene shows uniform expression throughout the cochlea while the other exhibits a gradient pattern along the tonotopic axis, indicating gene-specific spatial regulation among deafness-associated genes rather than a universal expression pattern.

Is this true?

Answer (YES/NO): NO